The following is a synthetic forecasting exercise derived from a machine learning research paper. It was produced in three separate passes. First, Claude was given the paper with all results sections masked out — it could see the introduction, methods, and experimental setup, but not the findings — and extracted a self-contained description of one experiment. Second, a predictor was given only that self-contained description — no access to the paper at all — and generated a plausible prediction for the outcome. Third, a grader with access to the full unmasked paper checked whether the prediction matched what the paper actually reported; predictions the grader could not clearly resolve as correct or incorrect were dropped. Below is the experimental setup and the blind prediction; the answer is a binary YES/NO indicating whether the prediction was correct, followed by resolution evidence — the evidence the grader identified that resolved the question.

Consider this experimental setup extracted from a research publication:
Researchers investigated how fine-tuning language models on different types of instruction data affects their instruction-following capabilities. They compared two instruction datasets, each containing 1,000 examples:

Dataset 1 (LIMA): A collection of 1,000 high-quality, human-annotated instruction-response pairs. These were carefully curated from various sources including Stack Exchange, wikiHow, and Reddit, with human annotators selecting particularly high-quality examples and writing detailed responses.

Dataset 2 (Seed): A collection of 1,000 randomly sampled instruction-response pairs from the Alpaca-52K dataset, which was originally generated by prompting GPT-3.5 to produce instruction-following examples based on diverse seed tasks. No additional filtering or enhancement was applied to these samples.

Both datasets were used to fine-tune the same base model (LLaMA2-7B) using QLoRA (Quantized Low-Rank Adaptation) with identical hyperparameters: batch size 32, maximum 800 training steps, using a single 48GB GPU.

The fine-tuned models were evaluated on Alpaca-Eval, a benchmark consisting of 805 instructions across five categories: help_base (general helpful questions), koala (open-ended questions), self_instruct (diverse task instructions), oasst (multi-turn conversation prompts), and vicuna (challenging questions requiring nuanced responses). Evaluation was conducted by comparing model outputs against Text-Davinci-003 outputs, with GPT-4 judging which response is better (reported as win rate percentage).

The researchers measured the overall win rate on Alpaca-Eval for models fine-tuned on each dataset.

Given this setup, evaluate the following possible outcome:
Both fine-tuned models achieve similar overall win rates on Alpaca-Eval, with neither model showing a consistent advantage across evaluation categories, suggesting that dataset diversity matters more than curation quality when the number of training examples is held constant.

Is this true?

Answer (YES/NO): NO